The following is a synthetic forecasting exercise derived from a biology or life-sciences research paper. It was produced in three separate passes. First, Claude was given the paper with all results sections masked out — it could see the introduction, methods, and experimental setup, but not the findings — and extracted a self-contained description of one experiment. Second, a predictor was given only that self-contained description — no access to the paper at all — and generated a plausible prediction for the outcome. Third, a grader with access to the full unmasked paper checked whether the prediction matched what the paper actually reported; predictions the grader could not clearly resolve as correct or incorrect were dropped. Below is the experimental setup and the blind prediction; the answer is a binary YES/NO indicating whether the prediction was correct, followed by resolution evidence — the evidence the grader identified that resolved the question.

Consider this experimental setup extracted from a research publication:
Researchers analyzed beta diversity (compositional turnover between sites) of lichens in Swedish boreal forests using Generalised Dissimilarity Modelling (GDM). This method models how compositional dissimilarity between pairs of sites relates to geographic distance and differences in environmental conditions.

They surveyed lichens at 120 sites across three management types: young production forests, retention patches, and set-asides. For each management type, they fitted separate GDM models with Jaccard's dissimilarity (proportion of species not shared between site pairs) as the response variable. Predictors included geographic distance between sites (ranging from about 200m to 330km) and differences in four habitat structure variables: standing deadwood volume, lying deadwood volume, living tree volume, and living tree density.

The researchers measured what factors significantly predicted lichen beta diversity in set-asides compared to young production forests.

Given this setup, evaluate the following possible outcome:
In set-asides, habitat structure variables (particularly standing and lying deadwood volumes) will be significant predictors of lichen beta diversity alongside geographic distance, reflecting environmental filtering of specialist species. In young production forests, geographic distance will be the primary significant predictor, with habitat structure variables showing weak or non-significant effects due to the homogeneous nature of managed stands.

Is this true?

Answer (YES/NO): NO